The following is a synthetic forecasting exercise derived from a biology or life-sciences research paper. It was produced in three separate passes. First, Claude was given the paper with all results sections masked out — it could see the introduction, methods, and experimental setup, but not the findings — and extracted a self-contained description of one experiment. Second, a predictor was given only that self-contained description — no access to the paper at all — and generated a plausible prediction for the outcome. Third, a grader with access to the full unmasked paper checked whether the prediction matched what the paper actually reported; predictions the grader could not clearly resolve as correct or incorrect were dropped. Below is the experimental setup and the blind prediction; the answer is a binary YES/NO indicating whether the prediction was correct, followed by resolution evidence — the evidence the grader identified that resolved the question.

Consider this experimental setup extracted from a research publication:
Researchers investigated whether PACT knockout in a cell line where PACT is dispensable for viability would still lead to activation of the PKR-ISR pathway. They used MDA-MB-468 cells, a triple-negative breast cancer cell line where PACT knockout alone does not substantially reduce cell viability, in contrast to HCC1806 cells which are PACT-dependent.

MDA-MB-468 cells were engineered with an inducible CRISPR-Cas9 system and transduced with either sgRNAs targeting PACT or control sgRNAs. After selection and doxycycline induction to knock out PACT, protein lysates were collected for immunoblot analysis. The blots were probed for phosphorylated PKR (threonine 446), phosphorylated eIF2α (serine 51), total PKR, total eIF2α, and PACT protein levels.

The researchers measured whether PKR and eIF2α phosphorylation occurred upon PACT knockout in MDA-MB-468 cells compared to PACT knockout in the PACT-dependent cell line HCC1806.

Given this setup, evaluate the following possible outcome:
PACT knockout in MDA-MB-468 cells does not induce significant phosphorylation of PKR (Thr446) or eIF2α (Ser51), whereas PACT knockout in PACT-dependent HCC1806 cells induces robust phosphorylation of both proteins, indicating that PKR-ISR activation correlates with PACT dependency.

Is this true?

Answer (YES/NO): NO